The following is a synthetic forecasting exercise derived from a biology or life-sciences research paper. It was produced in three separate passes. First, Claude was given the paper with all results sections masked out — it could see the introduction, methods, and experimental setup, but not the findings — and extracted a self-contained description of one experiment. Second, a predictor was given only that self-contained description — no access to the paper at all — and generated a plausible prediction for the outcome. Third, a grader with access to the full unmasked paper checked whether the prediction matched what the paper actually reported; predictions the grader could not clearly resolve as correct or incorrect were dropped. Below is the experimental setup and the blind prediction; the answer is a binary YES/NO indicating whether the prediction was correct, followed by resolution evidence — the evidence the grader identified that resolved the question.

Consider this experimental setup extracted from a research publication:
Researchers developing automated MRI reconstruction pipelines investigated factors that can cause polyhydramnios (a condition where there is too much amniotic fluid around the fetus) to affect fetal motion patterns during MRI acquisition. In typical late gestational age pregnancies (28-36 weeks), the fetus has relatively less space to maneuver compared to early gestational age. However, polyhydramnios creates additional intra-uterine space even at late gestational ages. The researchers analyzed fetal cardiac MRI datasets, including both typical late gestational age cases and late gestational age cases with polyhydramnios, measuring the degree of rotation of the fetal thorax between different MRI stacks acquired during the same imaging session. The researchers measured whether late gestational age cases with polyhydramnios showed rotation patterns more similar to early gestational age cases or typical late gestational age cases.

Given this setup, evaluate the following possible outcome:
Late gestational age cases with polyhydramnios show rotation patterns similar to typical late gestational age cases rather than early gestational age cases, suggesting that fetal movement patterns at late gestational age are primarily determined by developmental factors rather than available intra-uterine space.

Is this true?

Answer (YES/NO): NO